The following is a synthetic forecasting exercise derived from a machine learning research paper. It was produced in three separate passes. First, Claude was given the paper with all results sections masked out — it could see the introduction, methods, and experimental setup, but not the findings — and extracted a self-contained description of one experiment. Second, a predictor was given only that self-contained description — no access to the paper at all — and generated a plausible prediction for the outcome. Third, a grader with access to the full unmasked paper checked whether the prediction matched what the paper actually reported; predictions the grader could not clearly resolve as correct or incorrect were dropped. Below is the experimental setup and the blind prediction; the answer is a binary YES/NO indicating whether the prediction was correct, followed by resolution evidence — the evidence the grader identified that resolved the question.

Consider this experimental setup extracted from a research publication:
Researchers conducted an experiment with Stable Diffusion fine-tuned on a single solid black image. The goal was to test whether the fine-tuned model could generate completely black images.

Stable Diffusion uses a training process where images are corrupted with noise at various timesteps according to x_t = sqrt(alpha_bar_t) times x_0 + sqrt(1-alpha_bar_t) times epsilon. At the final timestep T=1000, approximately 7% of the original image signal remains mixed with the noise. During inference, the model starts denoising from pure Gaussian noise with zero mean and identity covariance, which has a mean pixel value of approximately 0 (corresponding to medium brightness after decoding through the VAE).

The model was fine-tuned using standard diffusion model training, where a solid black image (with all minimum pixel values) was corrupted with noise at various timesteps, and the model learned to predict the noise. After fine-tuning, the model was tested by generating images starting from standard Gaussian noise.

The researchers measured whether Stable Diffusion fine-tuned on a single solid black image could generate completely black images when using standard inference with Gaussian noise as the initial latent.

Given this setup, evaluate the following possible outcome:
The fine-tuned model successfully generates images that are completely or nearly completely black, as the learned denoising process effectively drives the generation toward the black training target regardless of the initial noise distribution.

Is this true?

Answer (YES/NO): NO